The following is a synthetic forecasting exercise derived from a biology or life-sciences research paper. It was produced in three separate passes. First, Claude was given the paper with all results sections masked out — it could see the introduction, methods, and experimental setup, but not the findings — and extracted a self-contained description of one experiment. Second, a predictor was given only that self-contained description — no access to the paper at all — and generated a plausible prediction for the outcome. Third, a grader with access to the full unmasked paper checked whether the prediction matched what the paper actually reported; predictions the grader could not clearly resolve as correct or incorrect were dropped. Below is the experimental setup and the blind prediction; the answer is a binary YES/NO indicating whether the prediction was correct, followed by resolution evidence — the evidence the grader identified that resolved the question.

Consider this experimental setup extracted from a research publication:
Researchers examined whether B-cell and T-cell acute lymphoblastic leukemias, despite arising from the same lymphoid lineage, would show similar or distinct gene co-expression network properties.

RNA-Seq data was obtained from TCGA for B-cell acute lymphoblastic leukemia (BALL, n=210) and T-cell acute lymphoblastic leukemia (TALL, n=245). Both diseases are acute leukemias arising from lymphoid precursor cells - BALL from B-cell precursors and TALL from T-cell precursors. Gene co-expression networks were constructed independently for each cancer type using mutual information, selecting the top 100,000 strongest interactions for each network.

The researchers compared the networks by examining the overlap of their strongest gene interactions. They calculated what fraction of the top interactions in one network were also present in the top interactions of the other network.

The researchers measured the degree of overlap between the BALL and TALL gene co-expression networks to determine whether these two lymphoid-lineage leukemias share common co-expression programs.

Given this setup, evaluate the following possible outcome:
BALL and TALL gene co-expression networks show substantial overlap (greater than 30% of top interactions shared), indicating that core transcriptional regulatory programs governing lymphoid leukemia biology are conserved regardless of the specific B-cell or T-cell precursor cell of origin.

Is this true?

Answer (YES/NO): NO